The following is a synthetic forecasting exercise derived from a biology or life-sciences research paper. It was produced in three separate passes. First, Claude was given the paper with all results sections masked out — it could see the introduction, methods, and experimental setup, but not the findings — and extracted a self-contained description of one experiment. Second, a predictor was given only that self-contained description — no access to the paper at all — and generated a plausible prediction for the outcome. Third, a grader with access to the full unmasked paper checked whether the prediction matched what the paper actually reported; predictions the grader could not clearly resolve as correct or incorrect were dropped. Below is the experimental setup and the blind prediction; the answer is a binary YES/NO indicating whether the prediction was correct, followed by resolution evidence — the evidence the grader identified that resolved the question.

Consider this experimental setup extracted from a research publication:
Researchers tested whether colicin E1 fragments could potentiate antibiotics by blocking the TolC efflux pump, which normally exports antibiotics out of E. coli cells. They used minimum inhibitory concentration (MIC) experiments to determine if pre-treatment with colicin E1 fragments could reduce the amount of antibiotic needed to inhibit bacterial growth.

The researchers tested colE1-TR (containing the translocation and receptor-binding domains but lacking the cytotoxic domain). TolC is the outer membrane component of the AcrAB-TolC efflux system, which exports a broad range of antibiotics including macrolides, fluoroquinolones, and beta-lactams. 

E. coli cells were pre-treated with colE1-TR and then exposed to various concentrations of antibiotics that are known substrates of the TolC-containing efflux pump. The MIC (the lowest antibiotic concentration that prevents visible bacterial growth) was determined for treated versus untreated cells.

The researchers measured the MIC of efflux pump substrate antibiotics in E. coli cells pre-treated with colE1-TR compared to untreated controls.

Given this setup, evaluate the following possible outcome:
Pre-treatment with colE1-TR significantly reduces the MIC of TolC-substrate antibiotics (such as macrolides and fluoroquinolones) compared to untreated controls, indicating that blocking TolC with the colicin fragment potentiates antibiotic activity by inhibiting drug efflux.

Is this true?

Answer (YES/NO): YES